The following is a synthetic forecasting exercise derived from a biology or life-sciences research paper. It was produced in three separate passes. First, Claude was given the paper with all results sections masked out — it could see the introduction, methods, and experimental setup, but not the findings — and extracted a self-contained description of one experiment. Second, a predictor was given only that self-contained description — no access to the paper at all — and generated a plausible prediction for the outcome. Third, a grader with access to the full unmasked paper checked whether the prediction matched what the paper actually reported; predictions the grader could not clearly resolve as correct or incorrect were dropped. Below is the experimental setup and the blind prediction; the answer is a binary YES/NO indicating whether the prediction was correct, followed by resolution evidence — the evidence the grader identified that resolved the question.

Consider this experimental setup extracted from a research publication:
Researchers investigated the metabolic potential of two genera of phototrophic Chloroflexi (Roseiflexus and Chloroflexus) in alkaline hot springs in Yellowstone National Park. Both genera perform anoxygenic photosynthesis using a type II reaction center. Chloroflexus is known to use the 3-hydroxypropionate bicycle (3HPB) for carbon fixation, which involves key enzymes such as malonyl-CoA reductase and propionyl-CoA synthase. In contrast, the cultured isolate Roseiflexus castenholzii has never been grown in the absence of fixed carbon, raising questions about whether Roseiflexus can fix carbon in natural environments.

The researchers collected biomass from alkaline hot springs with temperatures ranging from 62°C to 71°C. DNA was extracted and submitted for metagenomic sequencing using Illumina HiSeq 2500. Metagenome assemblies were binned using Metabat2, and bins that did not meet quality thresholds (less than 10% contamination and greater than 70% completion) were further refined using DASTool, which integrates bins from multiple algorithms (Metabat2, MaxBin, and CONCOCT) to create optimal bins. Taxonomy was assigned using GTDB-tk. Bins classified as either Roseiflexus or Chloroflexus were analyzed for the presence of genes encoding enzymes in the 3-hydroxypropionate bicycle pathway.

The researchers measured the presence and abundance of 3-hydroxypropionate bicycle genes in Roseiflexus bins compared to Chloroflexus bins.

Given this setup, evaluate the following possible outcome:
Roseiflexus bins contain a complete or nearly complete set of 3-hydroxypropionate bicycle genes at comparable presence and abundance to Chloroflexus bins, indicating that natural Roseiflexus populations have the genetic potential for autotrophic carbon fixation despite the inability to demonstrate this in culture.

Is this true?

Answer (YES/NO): YES